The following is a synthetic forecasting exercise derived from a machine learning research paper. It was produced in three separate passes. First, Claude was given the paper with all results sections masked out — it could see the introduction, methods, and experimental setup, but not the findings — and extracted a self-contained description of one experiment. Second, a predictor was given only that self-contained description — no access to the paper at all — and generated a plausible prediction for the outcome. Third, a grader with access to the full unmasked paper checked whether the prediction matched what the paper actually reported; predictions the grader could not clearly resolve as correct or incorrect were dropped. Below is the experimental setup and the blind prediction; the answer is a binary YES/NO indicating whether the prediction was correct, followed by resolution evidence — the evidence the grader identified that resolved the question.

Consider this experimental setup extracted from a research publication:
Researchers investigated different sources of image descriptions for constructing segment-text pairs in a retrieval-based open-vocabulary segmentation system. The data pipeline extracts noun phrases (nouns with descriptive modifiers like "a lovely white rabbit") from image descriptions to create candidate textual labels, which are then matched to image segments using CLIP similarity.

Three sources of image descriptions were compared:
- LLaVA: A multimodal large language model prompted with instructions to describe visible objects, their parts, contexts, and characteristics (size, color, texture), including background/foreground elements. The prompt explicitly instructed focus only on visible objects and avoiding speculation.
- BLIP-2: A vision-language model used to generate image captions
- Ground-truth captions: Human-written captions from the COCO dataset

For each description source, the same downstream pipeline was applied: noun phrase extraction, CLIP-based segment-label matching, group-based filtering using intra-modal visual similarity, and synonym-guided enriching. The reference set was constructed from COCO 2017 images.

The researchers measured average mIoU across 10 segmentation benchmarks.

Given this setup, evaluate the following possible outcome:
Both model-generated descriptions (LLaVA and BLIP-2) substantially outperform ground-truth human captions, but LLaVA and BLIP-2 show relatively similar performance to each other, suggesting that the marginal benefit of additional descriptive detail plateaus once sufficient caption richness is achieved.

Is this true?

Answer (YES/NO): NO